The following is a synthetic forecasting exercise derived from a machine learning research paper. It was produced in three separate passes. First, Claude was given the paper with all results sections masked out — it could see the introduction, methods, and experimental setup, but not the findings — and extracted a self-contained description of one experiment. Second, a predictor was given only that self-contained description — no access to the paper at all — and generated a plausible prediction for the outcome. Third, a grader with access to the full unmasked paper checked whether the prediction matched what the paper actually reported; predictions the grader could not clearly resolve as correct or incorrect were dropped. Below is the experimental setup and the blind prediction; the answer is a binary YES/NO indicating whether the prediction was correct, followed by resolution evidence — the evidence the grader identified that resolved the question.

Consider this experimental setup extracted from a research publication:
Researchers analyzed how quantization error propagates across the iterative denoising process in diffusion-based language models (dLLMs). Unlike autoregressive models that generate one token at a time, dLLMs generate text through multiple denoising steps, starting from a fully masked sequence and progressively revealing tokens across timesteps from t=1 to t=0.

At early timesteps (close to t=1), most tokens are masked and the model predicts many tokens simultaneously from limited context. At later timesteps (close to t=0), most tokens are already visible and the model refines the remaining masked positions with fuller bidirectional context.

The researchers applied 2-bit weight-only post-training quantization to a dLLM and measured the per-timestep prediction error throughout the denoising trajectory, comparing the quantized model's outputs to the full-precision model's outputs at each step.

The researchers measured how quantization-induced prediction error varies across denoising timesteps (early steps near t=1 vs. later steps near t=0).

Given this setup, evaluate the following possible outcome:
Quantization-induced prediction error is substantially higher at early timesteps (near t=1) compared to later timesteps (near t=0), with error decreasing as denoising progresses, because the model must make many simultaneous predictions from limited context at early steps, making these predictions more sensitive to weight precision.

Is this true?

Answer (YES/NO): NO